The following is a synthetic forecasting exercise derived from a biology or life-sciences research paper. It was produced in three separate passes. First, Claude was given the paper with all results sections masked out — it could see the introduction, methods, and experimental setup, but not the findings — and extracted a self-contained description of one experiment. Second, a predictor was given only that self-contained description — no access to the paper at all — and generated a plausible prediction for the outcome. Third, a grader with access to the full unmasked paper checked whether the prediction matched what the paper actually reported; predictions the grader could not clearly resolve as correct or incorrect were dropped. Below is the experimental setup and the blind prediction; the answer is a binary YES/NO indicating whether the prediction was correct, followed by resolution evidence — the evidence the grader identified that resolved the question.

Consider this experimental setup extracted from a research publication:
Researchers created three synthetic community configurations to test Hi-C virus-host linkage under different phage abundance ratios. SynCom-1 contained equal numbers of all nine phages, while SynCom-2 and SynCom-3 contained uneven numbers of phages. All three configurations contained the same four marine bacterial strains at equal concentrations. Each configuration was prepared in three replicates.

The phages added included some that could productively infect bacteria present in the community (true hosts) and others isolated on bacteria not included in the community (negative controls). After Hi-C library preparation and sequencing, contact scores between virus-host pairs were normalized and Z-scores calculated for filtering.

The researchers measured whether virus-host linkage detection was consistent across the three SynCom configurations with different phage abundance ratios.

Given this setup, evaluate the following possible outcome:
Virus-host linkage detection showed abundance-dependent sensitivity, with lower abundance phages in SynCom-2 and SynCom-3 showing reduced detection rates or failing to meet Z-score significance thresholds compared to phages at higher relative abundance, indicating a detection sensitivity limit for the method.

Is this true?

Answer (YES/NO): YES